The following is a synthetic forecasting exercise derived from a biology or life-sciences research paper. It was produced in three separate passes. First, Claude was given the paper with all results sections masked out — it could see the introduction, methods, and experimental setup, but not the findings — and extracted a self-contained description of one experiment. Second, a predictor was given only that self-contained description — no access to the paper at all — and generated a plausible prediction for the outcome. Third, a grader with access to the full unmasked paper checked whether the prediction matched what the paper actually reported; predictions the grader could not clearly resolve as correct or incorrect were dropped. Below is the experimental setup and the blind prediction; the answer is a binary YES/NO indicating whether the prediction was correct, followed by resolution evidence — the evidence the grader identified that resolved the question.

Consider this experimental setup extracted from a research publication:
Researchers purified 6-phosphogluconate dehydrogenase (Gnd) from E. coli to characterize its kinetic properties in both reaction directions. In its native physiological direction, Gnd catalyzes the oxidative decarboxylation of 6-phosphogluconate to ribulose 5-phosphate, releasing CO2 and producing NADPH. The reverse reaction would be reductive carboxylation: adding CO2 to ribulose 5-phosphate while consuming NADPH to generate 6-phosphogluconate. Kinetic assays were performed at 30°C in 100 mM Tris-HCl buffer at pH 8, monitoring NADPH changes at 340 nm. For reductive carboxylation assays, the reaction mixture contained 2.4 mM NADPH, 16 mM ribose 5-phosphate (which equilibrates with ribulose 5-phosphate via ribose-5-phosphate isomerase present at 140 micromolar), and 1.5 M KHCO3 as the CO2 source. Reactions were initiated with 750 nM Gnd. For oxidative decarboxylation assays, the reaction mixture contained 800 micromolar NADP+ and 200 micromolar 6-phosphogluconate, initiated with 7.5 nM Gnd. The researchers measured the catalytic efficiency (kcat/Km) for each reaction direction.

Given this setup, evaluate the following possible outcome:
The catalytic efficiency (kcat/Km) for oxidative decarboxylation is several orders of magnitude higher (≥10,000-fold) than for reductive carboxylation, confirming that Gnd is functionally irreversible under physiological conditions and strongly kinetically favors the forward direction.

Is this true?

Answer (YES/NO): NO